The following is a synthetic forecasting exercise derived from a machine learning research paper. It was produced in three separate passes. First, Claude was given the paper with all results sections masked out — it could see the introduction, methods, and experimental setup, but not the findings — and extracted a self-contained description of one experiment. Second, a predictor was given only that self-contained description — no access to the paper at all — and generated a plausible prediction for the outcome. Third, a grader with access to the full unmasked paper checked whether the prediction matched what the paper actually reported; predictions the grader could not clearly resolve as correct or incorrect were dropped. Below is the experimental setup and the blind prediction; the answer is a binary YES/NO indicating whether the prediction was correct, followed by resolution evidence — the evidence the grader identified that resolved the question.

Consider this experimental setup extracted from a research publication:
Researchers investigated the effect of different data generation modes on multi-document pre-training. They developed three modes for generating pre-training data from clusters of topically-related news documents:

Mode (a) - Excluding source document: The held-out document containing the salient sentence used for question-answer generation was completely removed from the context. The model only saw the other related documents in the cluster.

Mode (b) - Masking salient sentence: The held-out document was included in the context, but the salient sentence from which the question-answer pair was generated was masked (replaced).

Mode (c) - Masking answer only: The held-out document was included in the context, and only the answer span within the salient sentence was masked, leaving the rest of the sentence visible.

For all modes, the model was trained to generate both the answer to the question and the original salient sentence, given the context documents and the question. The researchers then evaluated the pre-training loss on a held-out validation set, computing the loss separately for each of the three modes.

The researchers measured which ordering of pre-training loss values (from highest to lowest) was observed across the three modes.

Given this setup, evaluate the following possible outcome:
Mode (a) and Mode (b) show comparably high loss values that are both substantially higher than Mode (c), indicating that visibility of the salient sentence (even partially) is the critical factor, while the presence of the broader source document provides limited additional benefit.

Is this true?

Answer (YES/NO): NO